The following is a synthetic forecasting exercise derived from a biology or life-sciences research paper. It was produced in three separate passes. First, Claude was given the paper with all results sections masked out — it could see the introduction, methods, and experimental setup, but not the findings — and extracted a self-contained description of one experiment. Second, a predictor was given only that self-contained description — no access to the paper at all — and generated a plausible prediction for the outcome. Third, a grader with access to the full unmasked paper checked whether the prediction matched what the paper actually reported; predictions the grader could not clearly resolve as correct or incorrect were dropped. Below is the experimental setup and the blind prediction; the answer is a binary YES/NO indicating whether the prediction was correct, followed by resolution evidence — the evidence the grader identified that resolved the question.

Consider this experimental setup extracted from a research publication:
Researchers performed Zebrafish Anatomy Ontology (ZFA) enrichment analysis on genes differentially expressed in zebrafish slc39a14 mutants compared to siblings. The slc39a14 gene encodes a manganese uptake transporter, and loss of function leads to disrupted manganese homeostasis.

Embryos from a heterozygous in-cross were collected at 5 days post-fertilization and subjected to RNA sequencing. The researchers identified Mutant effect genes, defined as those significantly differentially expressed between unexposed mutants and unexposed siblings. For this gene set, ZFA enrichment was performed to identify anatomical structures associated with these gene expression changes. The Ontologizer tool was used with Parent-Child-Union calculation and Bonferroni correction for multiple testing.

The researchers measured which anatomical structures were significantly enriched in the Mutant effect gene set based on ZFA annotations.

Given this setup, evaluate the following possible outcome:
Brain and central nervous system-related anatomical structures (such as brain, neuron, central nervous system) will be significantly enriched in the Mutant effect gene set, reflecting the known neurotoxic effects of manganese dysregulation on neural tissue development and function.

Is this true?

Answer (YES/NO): YES